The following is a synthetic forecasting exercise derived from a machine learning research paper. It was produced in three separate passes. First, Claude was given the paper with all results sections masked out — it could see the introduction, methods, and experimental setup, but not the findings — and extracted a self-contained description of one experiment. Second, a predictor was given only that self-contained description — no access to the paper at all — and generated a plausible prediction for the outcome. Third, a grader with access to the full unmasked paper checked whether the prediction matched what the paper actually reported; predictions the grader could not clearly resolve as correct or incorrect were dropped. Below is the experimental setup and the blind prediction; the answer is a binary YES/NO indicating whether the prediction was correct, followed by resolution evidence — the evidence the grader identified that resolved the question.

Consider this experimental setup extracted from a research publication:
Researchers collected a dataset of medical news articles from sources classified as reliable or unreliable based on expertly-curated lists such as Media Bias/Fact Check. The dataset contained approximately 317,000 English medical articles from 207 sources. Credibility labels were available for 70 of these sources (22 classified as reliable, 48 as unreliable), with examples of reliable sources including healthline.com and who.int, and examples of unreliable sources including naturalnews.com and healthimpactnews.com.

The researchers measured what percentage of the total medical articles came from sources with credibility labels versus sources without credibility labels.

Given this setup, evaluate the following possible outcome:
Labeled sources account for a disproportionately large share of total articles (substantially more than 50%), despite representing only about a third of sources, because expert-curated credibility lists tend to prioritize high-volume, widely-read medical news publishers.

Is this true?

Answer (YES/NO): YES